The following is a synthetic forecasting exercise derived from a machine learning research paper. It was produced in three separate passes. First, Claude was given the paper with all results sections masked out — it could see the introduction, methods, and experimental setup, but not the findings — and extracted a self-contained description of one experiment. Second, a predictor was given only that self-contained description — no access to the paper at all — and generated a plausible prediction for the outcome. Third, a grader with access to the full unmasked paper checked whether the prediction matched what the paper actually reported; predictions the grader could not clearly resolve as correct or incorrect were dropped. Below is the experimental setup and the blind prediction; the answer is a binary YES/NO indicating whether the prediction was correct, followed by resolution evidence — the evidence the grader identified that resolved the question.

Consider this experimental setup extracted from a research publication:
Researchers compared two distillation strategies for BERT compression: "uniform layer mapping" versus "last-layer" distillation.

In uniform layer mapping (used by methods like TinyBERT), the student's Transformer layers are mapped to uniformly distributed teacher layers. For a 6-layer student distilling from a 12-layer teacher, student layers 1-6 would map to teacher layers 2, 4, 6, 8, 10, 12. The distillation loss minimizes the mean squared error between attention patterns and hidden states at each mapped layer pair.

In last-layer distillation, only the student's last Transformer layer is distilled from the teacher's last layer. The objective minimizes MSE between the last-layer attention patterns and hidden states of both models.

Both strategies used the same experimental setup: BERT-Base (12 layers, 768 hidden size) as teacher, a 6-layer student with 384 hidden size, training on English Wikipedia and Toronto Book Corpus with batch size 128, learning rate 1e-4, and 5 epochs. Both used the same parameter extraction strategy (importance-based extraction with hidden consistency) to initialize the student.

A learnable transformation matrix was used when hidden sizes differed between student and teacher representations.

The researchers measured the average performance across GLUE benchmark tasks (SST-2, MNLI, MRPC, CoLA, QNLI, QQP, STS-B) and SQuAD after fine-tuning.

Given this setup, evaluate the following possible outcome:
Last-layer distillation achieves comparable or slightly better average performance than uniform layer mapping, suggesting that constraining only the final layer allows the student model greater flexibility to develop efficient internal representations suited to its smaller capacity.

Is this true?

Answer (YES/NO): YES